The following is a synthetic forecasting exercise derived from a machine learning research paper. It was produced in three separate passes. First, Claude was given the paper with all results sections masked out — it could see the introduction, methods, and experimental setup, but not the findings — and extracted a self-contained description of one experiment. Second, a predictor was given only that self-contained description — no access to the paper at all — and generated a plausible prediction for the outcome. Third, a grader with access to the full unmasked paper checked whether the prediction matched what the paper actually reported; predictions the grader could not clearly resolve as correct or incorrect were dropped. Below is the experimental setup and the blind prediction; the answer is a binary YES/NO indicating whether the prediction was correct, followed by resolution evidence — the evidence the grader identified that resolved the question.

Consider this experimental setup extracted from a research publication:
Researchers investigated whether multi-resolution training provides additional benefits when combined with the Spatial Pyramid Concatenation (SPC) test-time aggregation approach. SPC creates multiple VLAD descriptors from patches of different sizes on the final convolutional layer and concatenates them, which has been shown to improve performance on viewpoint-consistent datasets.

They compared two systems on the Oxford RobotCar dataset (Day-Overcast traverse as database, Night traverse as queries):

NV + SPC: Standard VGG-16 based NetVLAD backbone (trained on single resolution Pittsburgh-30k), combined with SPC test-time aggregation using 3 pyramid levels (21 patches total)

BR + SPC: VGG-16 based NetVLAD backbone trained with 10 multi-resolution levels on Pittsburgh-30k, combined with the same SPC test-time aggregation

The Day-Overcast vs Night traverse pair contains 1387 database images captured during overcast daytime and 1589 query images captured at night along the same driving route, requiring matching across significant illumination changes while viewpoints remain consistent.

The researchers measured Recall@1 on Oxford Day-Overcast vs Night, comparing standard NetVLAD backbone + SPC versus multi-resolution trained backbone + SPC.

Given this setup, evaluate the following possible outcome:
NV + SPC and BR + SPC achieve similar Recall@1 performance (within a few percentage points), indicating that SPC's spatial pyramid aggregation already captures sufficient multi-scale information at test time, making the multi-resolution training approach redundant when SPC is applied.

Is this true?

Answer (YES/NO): NO